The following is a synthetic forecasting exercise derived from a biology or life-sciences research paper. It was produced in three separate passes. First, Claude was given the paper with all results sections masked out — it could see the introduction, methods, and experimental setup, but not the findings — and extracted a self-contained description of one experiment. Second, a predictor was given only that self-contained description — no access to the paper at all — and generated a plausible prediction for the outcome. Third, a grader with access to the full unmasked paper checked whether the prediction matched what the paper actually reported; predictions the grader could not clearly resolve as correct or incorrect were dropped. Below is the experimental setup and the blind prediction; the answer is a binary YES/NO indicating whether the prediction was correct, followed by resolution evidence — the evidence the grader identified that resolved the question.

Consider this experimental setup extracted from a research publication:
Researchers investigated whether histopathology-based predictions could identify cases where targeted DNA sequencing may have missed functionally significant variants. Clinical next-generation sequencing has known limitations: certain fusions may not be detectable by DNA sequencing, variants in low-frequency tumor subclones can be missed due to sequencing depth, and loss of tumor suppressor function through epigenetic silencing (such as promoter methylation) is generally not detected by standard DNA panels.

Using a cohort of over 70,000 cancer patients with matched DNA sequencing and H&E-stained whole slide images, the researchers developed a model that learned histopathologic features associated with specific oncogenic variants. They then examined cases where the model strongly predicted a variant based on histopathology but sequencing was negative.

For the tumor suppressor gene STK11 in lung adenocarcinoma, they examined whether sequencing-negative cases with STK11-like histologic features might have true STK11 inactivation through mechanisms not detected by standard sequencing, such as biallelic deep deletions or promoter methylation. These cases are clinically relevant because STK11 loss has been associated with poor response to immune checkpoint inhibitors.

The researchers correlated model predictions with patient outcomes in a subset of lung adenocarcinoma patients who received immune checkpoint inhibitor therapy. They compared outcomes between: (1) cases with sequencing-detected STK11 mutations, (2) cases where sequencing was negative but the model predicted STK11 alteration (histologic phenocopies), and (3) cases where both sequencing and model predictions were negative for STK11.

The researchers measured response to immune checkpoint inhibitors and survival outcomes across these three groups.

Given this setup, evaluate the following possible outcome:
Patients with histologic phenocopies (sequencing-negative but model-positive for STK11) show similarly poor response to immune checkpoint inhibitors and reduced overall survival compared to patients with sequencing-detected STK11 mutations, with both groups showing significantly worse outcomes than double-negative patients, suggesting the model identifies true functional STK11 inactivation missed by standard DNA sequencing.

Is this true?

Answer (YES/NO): NO